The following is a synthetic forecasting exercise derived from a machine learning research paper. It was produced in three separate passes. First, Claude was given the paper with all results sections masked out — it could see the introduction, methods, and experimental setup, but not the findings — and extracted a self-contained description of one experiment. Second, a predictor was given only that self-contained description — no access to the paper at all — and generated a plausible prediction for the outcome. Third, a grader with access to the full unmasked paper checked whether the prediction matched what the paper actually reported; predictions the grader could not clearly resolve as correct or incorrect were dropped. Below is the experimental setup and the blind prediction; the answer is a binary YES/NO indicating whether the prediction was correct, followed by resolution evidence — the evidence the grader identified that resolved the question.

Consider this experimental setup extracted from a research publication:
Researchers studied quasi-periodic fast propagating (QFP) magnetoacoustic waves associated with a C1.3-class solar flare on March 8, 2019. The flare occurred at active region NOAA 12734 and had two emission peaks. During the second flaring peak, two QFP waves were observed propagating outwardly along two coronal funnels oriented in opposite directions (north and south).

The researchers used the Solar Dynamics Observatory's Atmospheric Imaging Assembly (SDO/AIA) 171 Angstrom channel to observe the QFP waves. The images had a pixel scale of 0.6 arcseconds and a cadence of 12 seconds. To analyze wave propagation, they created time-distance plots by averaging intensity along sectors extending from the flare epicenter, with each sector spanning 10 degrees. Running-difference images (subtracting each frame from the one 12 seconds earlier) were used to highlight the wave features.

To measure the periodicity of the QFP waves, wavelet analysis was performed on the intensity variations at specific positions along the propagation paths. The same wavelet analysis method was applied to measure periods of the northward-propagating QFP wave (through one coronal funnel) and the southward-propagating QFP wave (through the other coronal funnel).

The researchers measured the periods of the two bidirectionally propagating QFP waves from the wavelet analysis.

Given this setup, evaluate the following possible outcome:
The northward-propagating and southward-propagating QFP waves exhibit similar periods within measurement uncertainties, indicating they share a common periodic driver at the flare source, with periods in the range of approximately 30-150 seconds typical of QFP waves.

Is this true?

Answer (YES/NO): YES